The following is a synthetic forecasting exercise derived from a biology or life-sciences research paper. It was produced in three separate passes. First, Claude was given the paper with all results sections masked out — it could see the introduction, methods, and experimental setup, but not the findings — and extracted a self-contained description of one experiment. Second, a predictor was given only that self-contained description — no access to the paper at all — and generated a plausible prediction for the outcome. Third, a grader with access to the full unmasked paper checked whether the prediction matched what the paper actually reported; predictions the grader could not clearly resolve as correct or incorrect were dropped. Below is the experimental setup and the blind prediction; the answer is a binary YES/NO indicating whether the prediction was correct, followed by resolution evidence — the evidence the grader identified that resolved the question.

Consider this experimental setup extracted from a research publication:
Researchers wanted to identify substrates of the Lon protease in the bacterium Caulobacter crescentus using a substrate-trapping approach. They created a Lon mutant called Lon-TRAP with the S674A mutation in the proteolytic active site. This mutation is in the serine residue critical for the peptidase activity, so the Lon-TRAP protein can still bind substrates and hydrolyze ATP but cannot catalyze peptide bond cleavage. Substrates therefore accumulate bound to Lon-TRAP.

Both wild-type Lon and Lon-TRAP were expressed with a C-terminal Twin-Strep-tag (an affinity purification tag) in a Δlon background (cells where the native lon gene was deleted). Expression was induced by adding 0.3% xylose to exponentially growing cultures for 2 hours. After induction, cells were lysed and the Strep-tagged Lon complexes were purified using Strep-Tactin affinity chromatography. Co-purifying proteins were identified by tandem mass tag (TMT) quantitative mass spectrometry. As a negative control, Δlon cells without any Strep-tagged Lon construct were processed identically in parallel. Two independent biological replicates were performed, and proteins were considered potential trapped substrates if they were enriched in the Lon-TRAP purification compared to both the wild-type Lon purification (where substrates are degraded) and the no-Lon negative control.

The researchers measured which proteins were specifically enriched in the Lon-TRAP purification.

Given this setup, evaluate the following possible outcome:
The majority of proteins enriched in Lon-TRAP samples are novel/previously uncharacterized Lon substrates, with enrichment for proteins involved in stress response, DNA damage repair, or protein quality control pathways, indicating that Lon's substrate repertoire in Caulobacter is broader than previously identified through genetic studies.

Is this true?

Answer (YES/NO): NO